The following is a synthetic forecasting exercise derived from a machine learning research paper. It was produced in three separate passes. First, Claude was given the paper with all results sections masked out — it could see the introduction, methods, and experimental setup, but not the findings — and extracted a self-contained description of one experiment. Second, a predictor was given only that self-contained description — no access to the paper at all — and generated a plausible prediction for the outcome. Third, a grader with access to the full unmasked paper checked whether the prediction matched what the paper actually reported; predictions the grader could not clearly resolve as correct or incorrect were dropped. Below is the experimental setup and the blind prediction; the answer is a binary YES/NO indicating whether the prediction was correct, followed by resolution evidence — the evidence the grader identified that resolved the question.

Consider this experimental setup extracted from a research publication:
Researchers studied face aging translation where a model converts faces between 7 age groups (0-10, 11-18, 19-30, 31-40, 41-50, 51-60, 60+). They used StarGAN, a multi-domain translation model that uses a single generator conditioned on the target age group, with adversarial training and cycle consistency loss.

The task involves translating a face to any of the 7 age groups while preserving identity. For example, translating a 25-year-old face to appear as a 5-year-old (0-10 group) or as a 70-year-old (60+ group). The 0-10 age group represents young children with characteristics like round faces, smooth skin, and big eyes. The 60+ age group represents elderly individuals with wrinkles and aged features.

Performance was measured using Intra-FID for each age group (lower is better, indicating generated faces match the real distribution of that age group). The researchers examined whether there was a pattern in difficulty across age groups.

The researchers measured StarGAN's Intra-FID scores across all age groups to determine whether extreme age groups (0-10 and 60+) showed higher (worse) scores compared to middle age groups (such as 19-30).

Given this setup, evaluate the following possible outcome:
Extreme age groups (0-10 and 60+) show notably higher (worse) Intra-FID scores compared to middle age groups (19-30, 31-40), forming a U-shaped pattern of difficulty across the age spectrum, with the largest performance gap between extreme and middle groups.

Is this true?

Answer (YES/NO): YES